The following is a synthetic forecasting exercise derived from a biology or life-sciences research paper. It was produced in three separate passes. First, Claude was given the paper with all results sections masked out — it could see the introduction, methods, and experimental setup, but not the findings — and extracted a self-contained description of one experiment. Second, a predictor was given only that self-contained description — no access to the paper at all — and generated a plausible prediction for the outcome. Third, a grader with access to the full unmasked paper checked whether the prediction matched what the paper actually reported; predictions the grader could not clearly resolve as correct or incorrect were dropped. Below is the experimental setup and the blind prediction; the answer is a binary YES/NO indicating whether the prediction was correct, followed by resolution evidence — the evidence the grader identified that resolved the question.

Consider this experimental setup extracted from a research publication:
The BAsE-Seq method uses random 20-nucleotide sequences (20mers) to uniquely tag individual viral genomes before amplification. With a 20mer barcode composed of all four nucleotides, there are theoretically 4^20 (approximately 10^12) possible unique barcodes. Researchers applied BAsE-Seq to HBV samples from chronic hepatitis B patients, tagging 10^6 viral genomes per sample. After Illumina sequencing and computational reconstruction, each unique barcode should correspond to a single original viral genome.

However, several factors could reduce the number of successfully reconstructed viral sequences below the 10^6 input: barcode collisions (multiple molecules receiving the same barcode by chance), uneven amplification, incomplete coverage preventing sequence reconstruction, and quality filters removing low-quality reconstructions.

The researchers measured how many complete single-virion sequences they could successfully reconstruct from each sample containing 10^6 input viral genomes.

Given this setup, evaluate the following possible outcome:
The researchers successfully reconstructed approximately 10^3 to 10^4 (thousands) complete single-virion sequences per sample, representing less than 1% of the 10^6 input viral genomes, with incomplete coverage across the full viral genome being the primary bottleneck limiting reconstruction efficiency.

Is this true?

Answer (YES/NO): NO